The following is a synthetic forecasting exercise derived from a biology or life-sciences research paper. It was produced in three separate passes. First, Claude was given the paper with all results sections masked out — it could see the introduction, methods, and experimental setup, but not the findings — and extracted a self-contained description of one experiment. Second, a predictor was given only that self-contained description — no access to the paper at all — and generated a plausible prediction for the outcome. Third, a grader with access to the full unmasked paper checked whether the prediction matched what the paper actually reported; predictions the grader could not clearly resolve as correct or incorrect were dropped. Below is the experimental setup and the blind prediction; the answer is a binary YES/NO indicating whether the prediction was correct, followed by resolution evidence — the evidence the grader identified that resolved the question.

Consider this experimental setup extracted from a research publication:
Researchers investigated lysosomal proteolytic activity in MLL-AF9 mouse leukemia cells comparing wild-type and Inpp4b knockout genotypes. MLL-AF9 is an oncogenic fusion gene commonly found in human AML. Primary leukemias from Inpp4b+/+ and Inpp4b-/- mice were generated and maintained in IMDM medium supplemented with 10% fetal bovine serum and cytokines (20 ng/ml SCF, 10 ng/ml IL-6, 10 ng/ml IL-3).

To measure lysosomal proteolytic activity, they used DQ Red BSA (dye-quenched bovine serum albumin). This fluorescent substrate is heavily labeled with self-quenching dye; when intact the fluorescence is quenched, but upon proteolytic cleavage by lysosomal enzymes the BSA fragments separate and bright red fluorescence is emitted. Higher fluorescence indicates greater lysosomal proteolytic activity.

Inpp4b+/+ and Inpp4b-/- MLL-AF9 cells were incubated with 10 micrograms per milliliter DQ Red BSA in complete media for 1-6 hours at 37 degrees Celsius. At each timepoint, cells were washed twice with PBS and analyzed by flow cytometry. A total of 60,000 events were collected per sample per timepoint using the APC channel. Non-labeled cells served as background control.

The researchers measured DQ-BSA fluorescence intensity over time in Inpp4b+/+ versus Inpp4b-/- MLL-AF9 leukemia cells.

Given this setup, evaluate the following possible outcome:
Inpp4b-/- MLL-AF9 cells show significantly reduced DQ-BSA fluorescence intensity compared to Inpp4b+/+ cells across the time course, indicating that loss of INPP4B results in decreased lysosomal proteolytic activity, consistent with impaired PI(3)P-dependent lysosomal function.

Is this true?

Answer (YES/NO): YES